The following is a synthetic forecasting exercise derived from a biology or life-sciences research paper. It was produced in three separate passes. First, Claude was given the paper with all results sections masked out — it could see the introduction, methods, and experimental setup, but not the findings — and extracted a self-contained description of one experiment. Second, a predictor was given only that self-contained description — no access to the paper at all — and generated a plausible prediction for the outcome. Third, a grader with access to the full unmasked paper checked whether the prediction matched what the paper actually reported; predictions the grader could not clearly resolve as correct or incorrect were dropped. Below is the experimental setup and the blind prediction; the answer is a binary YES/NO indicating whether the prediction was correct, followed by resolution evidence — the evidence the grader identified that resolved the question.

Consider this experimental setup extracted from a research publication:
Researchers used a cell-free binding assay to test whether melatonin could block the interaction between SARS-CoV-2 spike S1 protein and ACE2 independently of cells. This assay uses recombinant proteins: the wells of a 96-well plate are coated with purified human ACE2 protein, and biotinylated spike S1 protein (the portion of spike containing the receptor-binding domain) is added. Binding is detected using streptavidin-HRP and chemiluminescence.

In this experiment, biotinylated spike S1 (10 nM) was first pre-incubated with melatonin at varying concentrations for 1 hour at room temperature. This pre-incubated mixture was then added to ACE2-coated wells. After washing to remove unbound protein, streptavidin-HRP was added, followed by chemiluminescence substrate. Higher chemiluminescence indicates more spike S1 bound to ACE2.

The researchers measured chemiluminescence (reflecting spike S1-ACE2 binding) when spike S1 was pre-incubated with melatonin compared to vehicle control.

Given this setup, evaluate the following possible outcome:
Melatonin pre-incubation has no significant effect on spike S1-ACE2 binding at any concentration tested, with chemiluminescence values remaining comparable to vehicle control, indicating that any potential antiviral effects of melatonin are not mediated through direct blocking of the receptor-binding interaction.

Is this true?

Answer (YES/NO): YES